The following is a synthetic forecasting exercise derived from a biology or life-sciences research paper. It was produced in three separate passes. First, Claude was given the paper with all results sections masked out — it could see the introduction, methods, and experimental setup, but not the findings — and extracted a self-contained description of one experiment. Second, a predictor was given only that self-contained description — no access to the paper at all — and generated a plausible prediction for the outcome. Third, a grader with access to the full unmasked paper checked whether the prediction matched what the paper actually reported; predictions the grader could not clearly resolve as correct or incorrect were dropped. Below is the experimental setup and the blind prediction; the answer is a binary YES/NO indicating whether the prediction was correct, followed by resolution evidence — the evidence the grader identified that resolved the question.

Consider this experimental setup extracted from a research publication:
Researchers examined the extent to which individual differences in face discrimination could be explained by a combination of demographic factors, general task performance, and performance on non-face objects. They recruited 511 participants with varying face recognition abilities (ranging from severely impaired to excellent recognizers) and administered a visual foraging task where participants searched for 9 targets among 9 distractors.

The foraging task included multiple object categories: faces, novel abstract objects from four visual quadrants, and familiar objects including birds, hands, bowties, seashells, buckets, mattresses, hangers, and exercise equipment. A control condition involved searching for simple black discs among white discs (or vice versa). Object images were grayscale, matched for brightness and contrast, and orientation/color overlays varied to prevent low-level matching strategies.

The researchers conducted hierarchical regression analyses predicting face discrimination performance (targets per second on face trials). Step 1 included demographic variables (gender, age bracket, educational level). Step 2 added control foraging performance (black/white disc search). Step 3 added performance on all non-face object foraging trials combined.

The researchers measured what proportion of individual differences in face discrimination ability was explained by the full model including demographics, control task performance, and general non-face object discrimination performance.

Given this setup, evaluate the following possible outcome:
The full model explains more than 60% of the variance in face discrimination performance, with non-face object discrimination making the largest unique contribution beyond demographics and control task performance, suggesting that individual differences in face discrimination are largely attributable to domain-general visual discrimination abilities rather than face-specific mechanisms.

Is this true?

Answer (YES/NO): NO